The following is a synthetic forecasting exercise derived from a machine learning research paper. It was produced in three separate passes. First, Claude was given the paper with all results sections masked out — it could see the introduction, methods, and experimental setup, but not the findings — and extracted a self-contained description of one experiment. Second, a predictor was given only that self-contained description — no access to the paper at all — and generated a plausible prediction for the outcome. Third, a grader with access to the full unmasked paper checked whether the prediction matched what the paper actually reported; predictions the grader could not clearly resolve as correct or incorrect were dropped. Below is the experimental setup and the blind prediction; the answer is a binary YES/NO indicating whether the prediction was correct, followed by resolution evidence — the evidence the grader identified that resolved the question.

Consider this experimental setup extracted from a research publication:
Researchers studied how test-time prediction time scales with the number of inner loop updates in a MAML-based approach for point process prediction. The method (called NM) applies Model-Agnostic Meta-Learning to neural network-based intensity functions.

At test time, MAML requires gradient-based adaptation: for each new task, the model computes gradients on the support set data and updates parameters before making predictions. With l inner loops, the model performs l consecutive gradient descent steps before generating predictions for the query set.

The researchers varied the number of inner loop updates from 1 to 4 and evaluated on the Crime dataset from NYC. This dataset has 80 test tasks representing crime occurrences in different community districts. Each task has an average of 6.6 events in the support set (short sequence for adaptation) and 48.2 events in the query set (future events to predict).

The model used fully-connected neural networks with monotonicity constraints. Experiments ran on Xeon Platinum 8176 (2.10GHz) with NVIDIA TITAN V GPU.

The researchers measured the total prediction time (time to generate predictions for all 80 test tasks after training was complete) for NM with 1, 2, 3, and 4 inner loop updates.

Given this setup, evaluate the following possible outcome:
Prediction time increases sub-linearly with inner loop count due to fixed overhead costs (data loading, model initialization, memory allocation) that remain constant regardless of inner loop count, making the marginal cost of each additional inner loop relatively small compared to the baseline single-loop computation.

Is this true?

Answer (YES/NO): NO